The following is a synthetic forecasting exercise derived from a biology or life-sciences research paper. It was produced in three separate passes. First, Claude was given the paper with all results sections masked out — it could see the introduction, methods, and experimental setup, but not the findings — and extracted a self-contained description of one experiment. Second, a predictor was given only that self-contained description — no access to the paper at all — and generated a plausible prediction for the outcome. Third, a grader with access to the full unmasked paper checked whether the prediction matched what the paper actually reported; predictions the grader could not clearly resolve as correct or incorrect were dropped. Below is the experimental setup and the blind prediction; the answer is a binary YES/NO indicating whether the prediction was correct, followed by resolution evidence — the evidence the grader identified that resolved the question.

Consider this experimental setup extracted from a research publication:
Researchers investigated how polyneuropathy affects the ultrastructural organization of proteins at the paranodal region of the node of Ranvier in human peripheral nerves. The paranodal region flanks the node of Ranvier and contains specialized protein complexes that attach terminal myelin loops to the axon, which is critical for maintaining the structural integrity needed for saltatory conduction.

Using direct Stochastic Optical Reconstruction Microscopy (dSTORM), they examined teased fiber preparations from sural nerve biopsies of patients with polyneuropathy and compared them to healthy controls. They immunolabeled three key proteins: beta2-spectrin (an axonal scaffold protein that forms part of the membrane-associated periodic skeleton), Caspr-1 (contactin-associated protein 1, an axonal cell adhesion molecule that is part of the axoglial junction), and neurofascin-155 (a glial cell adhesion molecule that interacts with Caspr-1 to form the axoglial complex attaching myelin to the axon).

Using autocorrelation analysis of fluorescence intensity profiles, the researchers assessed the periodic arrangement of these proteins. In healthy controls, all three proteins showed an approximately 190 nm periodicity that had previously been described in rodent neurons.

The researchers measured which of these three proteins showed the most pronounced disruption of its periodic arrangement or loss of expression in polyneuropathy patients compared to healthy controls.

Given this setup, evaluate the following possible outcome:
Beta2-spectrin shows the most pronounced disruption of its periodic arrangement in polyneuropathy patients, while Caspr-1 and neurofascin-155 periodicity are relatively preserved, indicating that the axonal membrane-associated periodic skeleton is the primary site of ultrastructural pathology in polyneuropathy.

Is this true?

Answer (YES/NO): NO